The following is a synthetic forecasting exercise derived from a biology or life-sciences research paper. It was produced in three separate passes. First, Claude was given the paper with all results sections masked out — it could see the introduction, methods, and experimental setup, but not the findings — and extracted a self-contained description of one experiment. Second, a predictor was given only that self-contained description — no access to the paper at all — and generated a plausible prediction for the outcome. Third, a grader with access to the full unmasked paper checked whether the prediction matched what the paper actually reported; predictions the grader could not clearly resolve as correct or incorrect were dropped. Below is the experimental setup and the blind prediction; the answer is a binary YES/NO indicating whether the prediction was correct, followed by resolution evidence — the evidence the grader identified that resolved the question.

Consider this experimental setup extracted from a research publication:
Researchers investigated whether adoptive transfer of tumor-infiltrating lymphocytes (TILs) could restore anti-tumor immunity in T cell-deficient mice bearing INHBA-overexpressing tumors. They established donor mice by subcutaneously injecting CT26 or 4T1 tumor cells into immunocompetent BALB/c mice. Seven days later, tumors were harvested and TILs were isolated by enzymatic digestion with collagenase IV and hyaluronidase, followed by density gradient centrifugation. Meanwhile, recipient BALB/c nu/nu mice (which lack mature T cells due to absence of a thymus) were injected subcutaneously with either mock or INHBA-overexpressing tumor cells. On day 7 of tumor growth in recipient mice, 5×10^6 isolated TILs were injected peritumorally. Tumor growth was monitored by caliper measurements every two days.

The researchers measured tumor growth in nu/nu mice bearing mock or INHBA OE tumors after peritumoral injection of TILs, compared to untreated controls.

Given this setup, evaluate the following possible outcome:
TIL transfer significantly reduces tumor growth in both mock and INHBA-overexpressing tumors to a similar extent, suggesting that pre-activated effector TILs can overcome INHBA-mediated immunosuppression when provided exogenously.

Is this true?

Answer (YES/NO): NO